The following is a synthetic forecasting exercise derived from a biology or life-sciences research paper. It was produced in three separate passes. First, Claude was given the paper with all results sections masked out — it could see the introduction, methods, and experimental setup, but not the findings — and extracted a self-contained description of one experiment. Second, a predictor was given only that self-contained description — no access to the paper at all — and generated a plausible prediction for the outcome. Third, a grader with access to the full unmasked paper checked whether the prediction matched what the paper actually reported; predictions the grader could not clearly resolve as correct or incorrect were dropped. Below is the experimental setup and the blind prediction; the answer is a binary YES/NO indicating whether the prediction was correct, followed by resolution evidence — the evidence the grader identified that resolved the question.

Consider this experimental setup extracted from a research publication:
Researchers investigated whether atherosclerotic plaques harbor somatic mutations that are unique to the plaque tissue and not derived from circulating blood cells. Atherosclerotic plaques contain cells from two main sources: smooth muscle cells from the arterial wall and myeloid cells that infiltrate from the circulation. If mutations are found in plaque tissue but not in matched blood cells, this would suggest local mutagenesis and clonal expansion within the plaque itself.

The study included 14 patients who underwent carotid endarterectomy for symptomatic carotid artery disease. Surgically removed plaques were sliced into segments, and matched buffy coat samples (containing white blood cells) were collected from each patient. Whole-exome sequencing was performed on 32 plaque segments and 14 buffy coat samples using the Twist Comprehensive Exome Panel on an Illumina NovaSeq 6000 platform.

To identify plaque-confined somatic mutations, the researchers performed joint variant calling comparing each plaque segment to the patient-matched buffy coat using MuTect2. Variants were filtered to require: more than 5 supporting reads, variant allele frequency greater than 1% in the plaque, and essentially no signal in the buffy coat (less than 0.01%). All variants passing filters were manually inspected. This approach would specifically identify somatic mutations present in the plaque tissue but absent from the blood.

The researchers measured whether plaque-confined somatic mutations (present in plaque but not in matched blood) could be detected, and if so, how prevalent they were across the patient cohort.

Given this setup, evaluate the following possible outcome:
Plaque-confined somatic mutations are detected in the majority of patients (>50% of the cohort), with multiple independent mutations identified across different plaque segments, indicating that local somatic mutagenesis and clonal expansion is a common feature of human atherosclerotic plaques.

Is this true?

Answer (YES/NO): YES